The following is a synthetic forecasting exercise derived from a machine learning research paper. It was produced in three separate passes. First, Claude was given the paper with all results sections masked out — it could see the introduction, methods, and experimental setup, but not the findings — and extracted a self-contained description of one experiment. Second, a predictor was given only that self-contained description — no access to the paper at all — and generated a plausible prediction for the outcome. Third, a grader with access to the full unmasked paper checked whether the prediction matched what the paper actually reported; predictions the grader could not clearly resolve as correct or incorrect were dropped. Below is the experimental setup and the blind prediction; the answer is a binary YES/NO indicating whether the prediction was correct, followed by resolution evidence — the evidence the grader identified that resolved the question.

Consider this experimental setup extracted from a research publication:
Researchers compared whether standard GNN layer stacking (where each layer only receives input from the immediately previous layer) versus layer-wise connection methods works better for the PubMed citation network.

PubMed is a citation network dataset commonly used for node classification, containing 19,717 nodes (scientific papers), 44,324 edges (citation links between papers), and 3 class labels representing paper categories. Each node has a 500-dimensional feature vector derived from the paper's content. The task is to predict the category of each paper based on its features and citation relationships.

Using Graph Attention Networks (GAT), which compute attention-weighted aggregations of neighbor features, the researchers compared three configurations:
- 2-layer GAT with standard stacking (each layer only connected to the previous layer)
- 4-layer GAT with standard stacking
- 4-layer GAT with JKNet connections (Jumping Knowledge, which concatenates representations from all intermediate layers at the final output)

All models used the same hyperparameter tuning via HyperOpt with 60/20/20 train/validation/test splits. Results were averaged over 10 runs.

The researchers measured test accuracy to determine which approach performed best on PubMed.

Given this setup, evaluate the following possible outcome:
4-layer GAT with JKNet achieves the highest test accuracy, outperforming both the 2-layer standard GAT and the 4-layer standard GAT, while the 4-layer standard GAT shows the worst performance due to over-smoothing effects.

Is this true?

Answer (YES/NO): YES